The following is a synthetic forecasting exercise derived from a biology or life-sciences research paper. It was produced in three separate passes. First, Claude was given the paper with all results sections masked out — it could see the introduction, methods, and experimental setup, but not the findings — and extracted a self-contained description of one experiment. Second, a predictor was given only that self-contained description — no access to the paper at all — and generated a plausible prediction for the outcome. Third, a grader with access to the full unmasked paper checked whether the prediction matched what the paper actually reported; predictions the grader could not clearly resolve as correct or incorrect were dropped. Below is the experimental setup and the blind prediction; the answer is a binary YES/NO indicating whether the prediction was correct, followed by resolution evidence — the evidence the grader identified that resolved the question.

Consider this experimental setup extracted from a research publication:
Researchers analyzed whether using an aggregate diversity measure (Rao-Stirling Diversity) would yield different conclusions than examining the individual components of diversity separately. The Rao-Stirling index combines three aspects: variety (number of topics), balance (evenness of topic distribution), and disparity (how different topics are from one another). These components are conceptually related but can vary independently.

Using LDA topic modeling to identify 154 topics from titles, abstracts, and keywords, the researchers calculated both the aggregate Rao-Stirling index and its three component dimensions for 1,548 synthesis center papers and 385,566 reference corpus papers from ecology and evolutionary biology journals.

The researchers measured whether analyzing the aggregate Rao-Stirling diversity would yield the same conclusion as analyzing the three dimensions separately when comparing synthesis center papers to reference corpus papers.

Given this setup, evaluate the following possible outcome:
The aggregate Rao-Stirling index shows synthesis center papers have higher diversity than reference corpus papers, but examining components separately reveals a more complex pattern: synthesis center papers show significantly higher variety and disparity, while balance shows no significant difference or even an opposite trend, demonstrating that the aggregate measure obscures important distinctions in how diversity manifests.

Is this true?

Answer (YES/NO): NO